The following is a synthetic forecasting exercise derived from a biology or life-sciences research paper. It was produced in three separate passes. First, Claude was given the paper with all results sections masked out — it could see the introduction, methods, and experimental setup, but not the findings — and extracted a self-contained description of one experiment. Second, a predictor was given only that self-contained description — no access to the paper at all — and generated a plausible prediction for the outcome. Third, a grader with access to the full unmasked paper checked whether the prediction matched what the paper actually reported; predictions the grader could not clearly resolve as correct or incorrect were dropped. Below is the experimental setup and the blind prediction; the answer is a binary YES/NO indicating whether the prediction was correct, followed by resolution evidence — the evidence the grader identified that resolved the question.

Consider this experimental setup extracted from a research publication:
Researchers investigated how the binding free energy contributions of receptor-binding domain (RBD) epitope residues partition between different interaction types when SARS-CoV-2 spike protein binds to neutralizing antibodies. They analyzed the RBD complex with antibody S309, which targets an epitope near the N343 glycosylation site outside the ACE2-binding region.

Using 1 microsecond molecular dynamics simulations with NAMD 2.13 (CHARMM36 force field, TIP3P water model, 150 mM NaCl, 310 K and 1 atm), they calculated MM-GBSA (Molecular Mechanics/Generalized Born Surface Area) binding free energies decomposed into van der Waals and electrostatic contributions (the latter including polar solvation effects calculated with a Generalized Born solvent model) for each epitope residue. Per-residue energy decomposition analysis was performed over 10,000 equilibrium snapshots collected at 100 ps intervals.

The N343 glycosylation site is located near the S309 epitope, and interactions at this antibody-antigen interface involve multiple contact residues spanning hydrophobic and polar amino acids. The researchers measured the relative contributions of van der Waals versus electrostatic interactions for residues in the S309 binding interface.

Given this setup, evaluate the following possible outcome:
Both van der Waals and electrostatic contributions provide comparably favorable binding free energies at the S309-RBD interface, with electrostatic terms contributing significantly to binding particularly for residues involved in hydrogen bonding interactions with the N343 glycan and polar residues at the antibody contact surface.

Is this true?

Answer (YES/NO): YES